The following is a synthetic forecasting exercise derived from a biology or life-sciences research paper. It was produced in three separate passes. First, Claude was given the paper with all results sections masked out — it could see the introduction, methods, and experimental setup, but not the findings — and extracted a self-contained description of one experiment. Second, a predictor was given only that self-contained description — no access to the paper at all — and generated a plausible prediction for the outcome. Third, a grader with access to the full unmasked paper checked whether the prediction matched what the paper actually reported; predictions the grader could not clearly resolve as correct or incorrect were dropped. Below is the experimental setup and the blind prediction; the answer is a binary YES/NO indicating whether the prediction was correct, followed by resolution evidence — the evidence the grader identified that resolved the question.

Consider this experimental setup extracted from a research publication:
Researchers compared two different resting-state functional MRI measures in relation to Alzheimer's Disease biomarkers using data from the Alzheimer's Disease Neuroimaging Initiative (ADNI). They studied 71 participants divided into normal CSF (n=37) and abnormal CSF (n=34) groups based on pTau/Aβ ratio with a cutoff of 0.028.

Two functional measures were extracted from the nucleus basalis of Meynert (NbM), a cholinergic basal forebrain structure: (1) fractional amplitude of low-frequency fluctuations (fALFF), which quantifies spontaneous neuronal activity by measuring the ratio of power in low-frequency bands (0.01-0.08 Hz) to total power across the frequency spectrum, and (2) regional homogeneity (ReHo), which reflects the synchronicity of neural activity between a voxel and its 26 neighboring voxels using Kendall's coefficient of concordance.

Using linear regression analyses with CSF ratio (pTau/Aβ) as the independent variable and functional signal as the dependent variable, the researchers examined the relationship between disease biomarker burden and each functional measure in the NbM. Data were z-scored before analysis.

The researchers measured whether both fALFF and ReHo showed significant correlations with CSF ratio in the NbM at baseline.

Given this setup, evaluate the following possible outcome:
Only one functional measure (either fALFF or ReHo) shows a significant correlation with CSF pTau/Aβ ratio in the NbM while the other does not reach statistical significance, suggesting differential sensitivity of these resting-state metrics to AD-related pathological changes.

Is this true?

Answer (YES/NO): YES